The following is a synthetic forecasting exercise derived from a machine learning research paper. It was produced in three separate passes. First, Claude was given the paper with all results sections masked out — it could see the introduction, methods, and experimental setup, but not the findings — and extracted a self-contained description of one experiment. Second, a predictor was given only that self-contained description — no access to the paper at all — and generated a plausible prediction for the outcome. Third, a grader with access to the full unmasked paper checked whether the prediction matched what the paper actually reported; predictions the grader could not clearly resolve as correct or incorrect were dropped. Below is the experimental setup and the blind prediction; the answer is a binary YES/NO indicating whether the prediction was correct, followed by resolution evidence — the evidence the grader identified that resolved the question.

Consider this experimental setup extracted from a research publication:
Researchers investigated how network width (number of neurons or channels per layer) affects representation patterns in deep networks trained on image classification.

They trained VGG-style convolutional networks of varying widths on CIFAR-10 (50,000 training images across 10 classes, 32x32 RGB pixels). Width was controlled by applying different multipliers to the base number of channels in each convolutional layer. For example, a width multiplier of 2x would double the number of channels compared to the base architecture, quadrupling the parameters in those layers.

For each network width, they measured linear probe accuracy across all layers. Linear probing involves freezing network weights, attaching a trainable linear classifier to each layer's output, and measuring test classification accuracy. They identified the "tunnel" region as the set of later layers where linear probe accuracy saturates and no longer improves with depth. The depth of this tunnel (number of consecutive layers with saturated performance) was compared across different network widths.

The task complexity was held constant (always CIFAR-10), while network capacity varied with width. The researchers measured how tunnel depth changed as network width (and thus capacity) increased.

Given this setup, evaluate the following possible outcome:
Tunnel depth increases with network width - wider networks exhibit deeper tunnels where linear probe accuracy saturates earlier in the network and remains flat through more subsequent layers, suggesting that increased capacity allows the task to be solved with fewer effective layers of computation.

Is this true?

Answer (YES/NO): YES